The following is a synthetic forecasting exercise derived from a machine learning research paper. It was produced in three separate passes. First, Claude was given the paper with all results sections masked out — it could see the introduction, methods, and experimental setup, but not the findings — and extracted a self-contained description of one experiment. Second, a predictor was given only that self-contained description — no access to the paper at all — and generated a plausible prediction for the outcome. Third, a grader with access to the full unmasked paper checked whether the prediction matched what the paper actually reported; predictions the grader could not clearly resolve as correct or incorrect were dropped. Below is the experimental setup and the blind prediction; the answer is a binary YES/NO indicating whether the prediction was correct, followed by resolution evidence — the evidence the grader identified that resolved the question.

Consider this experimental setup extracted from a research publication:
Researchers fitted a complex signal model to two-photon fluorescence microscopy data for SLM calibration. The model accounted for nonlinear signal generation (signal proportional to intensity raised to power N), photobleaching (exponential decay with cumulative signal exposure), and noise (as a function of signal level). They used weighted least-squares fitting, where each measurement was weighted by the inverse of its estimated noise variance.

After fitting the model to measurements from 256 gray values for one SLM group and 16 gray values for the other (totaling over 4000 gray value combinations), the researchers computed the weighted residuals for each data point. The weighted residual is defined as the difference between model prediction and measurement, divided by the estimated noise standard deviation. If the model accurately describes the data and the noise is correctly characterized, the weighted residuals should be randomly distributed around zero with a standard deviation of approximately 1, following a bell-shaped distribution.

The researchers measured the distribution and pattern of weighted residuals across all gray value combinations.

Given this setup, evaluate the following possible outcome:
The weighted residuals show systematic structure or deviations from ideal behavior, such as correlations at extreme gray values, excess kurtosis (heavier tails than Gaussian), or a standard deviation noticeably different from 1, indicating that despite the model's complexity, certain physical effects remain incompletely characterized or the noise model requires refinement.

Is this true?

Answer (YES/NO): NO